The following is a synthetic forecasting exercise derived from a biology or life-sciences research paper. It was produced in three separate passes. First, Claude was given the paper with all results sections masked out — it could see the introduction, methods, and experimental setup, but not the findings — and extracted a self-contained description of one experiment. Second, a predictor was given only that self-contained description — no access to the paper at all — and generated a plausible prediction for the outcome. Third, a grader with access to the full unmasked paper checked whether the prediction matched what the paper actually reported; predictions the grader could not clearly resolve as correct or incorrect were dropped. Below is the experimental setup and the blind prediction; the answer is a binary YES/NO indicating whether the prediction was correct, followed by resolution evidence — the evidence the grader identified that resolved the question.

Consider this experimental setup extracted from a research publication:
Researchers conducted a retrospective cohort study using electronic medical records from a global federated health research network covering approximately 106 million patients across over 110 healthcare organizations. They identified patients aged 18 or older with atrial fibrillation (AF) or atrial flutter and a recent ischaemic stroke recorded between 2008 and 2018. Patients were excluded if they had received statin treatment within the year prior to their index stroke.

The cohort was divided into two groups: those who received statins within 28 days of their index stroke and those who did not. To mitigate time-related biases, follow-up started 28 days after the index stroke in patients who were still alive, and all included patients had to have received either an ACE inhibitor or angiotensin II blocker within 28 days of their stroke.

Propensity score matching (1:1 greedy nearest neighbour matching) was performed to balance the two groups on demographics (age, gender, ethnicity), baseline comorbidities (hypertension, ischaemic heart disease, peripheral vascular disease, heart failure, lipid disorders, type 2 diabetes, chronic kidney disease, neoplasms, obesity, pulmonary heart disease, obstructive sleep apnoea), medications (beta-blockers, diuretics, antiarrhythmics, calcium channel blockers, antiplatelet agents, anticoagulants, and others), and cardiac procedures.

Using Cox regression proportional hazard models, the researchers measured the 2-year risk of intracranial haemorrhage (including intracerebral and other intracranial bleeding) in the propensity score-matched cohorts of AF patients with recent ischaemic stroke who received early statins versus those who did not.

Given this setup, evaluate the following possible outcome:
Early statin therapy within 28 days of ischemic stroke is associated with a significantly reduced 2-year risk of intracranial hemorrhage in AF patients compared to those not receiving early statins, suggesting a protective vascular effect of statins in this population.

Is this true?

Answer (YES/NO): YES